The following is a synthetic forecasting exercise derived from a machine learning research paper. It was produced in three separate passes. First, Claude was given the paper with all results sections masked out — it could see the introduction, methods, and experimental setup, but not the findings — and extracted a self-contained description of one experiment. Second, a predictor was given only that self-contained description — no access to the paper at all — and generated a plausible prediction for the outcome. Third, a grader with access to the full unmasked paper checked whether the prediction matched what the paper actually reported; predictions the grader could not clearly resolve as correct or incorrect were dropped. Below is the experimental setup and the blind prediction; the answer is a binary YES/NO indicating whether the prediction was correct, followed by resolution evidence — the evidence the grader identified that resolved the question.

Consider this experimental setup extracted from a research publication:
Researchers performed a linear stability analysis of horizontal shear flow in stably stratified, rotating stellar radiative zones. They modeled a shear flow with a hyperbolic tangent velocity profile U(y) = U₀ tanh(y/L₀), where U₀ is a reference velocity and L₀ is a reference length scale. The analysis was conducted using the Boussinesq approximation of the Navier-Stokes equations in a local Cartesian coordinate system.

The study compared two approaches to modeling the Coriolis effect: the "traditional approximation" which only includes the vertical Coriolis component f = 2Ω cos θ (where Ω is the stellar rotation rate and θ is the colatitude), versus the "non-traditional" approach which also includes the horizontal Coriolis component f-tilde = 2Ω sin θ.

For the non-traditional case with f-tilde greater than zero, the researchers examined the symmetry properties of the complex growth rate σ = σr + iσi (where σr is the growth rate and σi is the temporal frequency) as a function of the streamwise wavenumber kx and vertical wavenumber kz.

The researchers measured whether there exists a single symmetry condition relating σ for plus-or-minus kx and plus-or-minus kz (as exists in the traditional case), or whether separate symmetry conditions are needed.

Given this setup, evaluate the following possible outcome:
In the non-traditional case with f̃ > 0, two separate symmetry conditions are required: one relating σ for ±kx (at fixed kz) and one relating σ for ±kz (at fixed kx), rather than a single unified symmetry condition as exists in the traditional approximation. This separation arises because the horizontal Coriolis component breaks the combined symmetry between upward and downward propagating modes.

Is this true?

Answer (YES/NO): NO